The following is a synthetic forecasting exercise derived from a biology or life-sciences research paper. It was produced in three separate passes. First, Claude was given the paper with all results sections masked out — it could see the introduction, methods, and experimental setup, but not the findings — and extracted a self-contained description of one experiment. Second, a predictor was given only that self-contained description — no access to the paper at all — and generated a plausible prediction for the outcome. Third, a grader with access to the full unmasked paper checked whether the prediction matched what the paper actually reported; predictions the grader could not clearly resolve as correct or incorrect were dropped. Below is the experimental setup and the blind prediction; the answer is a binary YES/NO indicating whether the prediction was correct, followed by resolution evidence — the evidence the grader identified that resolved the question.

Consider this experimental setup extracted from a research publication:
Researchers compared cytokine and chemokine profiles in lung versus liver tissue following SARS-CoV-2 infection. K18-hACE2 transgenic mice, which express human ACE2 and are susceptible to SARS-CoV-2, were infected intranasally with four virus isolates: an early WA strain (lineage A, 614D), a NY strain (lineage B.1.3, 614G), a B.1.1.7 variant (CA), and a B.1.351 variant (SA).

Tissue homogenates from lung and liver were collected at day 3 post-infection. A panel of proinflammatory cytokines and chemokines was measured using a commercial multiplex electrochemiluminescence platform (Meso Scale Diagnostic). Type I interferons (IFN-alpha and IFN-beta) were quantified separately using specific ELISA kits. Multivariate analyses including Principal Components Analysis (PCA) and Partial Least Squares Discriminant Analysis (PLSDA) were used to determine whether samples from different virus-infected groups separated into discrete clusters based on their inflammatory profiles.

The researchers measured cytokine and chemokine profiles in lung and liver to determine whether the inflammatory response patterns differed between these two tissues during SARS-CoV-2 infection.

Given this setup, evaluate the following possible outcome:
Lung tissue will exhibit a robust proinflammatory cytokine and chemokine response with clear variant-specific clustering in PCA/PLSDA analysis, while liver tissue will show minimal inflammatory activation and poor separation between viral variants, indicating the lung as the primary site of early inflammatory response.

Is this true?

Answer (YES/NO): NO